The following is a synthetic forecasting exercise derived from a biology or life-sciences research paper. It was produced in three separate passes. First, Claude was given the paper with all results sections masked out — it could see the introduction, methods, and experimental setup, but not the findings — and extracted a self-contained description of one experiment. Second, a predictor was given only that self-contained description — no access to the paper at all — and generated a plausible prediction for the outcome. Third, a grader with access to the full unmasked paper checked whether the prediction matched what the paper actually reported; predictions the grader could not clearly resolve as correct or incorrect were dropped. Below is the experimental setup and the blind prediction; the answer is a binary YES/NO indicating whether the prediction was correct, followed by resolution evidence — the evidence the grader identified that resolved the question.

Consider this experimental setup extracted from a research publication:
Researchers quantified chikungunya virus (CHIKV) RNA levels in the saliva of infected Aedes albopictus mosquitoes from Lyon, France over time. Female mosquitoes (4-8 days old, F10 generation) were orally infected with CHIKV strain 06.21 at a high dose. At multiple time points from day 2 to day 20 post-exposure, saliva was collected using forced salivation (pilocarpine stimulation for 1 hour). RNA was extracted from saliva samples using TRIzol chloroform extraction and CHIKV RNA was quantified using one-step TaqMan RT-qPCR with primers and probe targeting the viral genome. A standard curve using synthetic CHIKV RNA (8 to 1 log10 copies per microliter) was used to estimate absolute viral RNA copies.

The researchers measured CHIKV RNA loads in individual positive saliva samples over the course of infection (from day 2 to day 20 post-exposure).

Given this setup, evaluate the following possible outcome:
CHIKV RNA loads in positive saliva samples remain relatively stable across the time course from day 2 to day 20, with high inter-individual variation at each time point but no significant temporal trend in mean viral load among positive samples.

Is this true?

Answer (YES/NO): NO